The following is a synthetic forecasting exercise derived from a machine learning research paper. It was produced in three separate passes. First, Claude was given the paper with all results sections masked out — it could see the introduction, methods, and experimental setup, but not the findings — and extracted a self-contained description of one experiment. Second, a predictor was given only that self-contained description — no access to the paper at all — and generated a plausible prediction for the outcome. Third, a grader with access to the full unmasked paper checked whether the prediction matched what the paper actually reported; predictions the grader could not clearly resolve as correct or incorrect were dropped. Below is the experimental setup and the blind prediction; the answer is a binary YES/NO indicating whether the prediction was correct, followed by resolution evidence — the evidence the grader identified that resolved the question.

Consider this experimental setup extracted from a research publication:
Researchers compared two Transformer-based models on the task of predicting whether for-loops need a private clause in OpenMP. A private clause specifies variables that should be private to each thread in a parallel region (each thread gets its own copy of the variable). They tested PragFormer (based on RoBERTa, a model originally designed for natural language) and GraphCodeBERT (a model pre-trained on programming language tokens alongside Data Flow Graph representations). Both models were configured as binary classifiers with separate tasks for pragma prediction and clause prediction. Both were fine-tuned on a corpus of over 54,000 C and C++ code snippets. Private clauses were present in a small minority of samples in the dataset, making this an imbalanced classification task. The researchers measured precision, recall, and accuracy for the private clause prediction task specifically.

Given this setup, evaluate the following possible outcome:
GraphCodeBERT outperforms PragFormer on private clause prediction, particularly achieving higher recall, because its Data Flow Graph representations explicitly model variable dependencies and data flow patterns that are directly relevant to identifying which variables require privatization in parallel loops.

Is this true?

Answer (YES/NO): NO